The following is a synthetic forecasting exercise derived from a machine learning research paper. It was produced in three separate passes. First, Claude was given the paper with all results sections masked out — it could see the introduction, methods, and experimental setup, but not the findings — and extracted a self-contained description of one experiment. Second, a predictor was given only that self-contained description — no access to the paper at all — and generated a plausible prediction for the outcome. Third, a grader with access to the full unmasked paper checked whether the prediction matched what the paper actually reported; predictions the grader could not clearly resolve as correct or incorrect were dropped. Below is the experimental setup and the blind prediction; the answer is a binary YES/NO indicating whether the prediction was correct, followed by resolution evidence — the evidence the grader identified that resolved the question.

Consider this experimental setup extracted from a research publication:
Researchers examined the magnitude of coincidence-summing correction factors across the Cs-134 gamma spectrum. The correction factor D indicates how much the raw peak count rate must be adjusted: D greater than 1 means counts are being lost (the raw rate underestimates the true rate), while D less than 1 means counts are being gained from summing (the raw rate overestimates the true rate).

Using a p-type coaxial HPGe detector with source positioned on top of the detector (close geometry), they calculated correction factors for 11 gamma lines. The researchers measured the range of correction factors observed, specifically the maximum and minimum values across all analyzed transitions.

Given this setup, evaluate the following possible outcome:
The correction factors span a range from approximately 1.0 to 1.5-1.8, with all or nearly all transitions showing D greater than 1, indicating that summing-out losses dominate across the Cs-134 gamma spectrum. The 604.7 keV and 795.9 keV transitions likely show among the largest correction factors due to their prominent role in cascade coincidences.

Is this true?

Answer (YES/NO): NO